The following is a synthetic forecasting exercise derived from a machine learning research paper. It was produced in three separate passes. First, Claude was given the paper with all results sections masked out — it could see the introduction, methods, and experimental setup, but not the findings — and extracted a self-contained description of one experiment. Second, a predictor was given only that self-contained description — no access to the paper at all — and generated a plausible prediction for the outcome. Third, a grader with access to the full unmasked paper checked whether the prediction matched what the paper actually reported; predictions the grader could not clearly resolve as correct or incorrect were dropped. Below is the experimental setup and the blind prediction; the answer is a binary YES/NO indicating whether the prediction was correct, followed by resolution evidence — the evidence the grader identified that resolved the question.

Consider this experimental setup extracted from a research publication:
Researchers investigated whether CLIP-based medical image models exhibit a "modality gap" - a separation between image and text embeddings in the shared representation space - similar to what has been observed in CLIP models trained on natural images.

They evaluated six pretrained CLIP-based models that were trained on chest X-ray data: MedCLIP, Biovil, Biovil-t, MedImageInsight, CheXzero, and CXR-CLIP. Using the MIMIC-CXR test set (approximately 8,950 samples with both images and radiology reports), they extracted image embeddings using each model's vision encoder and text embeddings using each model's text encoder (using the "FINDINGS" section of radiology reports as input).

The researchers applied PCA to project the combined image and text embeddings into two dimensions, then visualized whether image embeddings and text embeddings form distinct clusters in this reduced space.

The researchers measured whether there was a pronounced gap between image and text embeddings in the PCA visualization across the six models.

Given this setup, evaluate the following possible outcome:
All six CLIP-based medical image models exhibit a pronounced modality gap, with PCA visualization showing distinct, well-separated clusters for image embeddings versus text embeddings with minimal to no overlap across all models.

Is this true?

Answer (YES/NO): NO